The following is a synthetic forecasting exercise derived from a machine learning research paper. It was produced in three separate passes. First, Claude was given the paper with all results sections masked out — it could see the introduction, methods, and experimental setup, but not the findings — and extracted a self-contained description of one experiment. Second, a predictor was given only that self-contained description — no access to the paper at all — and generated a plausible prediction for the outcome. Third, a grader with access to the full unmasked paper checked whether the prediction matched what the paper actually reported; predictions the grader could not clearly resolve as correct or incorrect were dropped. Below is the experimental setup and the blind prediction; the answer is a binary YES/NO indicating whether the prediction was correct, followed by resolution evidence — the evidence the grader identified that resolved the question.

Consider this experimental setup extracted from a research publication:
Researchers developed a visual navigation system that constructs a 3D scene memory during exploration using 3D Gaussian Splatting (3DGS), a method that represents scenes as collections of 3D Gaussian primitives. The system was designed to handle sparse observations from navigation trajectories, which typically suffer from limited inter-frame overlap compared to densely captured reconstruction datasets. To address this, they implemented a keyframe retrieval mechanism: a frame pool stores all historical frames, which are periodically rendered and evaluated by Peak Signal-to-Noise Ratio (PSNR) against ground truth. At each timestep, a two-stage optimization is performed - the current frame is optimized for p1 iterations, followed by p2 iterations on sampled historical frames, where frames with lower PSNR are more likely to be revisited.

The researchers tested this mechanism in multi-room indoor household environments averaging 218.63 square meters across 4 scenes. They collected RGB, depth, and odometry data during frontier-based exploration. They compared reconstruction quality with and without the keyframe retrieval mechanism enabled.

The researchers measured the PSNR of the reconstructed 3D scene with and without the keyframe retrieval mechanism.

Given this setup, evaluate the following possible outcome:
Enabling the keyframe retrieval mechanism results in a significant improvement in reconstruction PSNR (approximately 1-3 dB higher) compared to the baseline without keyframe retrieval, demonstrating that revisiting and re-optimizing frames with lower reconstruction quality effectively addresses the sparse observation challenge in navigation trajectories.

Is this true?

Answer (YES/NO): NO